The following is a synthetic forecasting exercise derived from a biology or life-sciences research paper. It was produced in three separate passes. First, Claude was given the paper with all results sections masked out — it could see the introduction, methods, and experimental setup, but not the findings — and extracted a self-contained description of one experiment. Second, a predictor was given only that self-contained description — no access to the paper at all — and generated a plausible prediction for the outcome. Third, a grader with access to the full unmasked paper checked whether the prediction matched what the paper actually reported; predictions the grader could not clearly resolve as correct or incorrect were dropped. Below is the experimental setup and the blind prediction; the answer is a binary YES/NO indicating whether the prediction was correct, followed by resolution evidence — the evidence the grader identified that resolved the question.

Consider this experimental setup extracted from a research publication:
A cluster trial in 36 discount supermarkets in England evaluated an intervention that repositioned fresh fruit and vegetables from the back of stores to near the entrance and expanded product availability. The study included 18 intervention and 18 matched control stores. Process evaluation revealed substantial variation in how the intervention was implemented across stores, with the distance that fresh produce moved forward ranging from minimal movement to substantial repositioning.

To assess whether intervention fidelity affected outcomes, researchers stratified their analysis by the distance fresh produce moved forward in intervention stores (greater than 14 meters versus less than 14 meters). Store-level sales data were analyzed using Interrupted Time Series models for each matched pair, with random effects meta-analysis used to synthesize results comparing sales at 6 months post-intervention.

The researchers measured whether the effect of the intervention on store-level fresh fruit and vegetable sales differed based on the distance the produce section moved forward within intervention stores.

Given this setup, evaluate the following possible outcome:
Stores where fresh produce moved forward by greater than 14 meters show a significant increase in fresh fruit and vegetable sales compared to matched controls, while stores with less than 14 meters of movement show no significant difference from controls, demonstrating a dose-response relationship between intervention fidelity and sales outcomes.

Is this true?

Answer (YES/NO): NO